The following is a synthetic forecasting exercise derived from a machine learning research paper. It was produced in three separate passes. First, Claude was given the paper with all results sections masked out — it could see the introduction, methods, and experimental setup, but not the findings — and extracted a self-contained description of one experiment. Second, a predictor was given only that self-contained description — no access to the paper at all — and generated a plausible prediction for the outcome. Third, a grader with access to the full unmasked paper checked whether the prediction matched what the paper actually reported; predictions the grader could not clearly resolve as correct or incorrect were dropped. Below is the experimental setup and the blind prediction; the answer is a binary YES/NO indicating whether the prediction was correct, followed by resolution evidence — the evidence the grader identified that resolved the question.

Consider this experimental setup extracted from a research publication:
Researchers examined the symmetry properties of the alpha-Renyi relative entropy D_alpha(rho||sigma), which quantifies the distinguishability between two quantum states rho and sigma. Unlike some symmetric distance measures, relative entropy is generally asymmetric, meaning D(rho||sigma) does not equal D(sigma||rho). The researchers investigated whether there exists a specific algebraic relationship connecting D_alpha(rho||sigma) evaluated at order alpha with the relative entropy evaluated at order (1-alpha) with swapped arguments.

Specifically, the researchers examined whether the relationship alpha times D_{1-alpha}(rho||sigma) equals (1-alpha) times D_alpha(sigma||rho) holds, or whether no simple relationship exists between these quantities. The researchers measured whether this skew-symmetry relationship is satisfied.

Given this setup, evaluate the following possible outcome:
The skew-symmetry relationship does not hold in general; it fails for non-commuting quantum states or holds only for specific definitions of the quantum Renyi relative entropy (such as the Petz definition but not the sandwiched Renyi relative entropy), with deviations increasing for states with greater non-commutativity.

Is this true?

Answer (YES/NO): NO